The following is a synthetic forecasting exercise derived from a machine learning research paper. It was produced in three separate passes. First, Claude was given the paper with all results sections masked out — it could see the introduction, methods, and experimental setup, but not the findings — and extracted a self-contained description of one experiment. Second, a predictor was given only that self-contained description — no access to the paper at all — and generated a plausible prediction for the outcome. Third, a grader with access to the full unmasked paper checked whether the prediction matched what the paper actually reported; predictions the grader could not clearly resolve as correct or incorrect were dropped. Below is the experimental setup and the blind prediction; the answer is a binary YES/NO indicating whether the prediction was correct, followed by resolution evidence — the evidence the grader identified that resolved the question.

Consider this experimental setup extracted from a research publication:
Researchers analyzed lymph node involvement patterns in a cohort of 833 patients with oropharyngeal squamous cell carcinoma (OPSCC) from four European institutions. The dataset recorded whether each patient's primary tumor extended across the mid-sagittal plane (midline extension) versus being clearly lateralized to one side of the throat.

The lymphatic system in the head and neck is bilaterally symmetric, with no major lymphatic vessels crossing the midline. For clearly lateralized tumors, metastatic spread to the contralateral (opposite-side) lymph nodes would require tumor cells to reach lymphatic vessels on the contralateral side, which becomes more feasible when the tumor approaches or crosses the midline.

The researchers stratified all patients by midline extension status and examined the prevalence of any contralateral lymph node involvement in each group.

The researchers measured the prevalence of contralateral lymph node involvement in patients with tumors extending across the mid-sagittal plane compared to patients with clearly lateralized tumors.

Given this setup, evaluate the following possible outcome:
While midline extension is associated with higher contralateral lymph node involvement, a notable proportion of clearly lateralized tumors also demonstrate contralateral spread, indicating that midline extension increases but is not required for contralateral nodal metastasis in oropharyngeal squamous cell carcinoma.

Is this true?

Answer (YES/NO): YES